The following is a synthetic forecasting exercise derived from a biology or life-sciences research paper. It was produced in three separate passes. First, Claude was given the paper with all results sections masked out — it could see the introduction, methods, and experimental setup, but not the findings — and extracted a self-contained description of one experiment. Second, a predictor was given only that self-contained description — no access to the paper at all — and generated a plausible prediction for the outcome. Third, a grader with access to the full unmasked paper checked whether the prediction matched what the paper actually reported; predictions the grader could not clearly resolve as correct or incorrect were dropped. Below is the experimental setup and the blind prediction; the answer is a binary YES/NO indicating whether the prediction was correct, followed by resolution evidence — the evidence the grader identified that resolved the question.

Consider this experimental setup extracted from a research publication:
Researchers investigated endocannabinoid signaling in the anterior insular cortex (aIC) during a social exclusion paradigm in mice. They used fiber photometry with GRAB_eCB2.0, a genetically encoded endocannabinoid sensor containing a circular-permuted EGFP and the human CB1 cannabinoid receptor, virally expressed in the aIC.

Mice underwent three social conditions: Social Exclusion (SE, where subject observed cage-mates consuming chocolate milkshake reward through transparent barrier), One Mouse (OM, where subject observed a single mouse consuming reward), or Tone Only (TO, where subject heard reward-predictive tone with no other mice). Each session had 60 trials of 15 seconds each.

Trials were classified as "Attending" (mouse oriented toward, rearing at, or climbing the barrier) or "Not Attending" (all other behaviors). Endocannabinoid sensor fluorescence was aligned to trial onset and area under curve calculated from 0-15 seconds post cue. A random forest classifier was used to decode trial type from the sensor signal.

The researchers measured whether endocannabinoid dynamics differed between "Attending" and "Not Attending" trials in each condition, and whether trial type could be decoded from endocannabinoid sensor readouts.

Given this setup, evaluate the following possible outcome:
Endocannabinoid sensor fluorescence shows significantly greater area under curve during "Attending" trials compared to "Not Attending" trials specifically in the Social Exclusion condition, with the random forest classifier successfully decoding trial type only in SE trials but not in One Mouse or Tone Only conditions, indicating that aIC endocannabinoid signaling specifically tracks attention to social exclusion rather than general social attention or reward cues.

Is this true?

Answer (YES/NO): NO